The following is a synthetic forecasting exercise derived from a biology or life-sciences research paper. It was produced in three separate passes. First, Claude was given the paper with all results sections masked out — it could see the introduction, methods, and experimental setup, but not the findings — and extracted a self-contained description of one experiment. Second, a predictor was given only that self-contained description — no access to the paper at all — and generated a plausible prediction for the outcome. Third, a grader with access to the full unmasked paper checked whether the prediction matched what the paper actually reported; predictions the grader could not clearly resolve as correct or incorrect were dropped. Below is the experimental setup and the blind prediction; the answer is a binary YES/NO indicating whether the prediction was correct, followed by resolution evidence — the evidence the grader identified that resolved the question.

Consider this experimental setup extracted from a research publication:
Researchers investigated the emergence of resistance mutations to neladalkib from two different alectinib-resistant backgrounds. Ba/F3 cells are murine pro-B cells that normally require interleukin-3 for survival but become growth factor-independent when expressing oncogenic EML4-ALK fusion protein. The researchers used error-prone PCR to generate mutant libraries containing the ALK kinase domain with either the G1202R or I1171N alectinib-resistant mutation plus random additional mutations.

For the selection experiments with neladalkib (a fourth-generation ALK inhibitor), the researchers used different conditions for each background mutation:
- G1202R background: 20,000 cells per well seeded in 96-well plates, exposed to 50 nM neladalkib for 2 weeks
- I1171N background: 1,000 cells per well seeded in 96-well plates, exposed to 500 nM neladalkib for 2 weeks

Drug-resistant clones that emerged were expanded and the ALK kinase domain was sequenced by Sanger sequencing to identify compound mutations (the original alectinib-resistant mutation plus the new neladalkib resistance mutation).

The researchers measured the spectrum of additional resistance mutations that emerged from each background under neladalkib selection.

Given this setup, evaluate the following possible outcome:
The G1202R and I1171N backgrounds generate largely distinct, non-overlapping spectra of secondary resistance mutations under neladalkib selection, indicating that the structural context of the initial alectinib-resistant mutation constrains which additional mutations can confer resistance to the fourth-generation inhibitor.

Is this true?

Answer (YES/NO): YES